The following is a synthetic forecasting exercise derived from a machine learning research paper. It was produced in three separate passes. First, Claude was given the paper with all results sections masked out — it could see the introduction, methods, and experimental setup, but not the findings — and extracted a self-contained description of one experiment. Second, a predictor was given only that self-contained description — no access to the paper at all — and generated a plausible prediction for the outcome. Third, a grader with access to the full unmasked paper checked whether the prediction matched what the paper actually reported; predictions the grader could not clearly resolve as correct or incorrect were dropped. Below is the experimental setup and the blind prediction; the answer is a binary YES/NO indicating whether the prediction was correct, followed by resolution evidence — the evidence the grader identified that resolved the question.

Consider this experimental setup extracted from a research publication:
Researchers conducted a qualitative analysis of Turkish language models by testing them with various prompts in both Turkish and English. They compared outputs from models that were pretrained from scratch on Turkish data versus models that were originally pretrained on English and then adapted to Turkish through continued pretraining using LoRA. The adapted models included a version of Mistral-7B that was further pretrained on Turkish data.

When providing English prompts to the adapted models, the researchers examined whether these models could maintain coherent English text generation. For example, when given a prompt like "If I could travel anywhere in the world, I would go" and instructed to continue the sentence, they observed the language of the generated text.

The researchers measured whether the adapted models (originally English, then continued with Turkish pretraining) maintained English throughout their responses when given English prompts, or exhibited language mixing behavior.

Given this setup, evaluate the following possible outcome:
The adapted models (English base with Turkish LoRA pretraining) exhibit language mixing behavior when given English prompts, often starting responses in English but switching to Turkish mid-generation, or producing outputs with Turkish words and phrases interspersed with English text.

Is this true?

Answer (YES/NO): YES